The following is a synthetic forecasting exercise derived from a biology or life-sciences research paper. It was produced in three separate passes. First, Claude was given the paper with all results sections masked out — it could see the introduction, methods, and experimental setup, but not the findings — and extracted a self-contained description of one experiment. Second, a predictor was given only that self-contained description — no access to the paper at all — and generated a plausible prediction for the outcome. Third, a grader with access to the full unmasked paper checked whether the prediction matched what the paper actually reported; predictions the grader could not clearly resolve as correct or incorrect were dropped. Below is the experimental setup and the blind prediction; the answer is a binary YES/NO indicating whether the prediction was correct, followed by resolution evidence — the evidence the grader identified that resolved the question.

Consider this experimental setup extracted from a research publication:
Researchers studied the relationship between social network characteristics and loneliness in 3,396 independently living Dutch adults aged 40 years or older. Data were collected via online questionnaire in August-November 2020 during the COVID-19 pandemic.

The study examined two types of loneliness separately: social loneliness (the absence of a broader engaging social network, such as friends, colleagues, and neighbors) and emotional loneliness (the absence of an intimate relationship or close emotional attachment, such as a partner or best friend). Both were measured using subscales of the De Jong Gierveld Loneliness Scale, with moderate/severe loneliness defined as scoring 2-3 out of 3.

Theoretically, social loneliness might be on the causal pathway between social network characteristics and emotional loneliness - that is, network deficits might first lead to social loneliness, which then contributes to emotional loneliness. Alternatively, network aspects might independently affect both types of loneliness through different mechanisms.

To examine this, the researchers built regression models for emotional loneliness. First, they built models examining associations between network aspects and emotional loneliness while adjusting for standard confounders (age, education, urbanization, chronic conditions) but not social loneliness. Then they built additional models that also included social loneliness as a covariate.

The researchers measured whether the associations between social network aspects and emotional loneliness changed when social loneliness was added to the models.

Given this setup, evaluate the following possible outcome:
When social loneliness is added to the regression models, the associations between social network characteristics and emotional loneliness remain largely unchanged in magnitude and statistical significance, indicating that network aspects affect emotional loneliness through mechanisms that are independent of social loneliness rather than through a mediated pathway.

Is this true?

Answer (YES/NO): NO